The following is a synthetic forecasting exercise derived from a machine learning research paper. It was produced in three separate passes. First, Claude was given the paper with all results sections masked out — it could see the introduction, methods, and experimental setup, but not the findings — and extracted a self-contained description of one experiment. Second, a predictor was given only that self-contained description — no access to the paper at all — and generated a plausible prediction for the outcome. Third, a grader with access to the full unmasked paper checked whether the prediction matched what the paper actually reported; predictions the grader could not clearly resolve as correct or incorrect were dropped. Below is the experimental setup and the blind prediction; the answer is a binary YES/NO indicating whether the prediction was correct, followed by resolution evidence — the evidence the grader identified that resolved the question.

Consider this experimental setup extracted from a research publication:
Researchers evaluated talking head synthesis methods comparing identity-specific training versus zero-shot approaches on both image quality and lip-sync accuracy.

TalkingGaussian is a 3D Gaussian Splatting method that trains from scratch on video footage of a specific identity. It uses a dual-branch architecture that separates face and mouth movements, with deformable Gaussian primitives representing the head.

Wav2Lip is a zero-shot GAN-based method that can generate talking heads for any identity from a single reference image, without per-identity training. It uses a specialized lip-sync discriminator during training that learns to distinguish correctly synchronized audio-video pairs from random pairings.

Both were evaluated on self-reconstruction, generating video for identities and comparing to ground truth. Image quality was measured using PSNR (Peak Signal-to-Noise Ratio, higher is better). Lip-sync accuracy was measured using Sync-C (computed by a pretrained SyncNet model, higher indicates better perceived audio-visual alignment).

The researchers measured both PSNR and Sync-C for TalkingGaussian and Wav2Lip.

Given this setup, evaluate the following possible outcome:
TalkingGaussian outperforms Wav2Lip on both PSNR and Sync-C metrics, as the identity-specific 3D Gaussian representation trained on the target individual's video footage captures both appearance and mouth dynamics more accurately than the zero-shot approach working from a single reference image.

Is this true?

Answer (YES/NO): NO